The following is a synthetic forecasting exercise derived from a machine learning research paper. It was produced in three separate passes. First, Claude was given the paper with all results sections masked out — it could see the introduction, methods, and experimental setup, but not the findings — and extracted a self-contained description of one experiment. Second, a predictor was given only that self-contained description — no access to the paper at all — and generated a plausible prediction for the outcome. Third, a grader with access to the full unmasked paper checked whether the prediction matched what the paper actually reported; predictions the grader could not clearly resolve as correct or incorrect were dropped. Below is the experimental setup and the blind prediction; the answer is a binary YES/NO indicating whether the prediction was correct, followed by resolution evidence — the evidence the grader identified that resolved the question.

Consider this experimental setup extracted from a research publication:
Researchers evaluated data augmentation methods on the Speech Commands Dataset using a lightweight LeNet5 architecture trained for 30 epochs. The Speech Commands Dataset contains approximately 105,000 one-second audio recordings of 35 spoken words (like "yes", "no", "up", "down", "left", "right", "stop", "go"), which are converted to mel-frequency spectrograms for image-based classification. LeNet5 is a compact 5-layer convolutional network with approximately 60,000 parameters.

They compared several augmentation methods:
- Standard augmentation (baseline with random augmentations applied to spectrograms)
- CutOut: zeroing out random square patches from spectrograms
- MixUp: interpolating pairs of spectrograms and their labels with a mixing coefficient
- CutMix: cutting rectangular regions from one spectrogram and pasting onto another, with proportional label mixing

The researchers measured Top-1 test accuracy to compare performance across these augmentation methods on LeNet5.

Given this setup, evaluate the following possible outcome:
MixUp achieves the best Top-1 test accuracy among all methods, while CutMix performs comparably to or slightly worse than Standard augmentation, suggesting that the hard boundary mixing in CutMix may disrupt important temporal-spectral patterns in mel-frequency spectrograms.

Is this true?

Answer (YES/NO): NO